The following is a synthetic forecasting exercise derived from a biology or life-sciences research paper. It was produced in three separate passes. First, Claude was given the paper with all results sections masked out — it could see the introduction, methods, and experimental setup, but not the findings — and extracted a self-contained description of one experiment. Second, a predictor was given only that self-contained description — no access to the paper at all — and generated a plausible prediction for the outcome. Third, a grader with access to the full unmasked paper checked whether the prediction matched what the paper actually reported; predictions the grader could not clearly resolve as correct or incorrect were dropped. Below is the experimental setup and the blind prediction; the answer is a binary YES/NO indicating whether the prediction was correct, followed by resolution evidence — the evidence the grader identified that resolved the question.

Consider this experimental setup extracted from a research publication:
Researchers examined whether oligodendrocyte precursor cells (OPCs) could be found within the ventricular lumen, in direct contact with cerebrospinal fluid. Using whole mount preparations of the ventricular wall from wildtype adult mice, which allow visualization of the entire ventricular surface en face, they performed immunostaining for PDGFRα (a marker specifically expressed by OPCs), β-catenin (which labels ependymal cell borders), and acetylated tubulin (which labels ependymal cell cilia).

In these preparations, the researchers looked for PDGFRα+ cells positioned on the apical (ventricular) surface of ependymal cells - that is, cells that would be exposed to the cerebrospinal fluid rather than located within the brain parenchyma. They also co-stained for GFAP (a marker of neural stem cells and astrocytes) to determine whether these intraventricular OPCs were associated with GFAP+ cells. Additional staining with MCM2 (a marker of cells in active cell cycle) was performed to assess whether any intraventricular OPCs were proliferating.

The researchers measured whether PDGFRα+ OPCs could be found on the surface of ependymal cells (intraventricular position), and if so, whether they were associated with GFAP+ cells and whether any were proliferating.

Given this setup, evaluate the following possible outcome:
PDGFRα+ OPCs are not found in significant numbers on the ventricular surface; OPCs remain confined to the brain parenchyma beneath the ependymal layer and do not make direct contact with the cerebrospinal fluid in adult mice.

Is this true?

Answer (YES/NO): NO